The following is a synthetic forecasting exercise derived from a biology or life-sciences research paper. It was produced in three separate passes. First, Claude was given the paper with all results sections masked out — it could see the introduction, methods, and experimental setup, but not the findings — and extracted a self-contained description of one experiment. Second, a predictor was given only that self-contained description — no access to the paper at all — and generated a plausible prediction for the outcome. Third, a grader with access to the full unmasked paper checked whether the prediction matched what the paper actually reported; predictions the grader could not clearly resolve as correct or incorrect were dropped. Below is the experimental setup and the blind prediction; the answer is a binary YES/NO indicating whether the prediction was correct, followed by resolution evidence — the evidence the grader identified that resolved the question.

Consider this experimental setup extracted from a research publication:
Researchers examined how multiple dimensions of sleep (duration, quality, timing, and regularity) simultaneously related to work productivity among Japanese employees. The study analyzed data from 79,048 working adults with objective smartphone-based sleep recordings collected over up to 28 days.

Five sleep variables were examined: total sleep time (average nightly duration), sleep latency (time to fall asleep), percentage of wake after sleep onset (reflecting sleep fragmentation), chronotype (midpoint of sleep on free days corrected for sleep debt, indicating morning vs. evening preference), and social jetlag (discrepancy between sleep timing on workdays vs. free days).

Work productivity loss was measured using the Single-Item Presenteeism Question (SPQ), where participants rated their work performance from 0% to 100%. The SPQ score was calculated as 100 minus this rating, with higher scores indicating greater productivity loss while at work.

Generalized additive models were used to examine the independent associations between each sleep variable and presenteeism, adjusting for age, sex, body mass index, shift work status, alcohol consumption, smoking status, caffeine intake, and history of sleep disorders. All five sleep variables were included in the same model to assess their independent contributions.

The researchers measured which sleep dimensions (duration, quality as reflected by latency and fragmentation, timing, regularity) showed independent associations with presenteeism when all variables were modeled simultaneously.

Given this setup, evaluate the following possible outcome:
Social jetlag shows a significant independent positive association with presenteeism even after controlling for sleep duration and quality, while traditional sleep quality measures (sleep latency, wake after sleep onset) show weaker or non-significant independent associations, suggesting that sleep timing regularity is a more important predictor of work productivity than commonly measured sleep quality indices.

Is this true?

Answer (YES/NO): NO